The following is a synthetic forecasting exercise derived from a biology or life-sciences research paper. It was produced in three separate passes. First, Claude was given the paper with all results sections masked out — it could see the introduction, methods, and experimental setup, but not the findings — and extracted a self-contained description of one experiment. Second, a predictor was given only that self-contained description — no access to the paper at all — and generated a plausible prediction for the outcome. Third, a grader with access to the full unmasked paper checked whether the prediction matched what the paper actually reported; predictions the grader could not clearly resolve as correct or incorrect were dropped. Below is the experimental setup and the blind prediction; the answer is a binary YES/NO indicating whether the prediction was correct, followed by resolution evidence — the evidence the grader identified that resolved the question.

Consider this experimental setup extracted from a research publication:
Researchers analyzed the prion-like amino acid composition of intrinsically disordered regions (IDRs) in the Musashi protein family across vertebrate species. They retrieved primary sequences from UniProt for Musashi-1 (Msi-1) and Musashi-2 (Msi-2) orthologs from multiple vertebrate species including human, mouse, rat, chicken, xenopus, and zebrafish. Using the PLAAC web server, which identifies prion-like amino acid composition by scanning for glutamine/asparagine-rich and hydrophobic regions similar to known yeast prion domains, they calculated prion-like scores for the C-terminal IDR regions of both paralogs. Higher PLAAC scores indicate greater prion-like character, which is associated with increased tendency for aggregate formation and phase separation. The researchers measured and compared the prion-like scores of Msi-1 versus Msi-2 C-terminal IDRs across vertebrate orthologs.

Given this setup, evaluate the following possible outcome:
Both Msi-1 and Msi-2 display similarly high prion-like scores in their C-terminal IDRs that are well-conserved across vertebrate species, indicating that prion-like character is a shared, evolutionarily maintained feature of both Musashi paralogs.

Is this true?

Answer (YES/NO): NO